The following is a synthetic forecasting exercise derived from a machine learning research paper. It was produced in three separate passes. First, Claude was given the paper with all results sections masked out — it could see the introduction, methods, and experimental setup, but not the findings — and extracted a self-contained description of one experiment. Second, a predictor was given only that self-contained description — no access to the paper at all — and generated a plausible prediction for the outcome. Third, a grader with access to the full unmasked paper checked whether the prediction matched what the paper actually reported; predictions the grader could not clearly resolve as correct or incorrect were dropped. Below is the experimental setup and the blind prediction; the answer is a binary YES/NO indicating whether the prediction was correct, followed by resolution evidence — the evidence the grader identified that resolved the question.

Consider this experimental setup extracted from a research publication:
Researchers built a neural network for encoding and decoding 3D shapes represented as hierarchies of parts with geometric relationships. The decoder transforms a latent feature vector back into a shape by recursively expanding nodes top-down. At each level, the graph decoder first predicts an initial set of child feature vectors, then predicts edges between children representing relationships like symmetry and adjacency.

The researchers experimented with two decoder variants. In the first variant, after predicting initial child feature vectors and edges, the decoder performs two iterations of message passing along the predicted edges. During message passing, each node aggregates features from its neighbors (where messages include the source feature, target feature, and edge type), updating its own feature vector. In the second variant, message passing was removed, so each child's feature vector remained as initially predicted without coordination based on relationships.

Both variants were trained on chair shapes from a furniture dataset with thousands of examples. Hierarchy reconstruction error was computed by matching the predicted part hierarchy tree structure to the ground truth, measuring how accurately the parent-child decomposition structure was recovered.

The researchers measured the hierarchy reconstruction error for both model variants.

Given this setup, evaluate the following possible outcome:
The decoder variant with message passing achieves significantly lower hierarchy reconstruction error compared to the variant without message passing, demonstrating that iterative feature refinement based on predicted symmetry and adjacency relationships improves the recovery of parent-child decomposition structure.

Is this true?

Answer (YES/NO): YES